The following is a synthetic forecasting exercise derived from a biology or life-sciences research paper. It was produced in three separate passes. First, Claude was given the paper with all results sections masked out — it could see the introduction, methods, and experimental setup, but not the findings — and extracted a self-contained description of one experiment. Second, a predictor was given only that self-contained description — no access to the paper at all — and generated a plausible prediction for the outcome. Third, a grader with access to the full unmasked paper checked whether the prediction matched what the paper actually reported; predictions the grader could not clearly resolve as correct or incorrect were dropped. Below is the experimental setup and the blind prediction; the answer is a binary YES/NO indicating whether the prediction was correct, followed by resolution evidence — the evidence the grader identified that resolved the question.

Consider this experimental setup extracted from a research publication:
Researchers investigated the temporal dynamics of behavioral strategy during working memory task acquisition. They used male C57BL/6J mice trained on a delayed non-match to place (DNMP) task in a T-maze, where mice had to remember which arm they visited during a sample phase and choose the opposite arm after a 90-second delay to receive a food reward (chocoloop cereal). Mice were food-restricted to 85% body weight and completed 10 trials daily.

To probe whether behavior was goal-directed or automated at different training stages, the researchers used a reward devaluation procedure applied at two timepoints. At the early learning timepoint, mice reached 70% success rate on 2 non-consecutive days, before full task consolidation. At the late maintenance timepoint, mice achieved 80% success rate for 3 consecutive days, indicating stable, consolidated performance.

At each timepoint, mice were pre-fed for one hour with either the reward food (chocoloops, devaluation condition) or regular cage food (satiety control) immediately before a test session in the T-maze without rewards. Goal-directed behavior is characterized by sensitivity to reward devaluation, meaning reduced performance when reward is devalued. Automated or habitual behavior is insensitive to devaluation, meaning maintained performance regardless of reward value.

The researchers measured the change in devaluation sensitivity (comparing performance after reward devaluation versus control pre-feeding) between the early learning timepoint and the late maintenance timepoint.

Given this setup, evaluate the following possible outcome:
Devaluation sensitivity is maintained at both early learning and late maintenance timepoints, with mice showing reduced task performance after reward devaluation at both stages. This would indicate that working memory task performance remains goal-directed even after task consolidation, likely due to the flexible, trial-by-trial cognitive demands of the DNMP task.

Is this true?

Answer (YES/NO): NO